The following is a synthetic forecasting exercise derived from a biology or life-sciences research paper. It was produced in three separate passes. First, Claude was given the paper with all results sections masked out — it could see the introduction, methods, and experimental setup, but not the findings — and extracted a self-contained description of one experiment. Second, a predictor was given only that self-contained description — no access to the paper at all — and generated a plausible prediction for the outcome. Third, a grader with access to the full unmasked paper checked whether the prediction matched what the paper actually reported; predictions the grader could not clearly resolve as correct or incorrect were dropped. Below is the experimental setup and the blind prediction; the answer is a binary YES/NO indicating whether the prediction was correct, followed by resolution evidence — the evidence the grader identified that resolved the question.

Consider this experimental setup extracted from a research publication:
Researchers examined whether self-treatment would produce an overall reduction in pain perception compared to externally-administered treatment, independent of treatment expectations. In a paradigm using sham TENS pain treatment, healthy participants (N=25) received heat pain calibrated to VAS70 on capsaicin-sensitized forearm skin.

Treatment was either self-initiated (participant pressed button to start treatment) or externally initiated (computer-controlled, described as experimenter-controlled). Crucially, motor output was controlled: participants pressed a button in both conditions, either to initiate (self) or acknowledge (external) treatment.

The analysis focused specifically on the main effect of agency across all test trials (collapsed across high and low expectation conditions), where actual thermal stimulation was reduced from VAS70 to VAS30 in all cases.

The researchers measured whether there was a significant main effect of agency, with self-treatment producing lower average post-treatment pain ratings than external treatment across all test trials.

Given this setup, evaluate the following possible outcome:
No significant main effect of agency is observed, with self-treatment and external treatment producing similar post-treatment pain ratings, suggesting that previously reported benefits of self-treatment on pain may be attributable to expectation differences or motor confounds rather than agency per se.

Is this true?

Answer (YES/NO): NO